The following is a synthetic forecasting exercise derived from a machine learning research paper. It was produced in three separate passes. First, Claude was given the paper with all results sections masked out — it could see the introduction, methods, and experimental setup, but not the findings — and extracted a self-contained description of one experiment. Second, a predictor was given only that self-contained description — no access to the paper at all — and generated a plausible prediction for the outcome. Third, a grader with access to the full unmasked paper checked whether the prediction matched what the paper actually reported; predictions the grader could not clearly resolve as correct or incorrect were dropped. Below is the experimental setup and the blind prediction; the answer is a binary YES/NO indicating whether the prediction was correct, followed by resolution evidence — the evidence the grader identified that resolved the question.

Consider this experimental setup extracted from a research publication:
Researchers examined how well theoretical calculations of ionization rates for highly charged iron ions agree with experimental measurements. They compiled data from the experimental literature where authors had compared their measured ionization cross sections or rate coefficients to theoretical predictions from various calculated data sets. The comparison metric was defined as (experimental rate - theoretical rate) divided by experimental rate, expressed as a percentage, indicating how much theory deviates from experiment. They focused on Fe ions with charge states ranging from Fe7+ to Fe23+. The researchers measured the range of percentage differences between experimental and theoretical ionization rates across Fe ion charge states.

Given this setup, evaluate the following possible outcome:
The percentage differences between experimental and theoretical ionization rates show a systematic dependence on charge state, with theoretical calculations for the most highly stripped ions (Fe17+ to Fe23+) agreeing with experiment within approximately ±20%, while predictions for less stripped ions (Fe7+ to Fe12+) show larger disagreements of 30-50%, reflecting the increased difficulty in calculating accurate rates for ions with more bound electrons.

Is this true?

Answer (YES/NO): NO